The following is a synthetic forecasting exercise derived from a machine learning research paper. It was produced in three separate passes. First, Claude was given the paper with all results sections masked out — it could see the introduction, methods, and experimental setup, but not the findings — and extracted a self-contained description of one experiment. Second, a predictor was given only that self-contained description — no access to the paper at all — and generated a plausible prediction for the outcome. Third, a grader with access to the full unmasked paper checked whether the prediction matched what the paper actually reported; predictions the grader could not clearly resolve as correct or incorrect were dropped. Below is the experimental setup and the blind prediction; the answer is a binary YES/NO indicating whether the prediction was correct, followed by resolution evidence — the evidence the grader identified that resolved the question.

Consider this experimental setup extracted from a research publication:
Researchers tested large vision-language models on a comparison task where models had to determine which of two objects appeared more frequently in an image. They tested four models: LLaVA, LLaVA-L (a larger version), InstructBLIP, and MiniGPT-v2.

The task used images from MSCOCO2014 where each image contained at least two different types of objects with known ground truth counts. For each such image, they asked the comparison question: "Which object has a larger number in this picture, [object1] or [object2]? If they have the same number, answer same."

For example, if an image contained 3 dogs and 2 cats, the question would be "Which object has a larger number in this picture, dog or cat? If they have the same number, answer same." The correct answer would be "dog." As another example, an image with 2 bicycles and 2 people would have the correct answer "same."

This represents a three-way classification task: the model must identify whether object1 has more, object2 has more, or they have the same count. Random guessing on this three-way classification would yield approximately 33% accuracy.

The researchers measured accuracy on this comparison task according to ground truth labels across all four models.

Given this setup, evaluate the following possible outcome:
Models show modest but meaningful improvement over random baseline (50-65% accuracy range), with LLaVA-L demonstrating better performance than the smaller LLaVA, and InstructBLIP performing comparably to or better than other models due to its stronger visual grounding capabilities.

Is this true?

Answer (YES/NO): NO